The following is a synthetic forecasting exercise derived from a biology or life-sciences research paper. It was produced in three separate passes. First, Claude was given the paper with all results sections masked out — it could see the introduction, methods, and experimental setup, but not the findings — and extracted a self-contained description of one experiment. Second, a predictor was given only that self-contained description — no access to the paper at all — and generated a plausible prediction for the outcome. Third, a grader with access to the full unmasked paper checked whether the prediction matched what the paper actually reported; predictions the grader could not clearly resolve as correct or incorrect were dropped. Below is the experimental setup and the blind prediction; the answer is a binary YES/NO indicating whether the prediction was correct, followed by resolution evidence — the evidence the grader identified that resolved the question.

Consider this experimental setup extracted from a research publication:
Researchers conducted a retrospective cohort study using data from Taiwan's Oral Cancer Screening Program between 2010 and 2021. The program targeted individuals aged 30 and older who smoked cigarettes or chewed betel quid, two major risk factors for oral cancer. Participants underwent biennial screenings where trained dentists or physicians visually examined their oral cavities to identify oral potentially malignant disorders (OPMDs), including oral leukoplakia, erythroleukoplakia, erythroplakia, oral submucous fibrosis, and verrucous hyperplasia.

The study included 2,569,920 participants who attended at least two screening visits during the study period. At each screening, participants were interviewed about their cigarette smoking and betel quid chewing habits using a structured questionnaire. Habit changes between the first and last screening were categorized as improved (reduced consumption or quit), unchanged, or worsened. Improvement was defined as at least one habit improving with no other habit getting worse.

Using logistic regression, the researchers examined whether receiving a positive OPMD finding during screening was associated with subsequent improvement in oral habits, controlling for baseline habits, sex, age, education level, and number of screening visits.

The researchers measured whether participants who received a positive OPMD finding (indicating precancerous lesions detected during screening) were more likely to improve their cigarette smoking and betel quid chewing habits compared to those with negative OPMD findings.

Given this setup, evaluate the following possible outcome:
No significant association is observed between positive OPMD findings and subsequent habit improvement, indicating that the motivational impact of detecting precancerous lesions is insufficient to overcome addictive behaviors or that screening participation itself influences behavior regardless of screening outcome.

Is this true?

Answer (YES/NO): NO